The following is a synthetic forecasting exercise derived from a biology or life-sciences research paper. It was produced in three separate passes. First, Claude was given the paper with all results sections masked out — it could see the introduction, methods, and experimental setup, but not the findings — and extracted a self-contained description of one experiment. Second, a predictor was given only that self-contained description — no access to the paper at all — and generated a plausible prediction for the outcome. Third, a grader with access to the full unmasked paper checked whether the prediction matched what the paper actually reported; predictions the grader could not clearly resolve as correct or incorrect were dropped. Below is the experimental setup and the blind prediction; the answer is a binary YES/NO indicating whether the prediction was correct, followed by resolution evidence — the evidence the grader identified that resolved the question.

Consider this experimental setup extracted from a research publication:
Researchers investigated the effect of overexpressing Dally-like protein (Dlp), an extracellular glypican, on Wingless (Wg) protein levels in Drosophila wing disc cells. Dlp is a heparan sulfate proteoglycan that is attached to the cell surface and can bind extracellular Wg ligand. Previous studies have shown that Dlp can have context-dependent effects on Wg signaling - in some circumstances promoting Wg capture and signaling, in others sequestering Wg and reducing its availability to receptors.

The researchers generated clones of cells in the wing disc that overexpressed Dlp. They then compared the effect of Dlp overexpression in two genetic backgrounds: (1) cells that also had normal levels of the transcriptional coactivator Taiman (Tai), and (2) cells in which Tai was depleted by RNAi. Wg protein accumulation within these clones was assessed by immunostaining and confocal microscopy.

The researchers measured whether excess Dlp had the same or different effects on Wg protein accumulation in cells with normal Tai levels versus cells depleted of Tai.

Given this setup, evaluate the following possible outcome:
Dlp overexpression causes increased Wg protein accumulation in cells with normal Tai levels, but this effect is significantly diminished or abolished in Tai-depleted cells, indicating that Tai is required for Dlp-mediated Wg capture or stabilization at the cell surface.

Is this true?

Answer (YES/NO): NO